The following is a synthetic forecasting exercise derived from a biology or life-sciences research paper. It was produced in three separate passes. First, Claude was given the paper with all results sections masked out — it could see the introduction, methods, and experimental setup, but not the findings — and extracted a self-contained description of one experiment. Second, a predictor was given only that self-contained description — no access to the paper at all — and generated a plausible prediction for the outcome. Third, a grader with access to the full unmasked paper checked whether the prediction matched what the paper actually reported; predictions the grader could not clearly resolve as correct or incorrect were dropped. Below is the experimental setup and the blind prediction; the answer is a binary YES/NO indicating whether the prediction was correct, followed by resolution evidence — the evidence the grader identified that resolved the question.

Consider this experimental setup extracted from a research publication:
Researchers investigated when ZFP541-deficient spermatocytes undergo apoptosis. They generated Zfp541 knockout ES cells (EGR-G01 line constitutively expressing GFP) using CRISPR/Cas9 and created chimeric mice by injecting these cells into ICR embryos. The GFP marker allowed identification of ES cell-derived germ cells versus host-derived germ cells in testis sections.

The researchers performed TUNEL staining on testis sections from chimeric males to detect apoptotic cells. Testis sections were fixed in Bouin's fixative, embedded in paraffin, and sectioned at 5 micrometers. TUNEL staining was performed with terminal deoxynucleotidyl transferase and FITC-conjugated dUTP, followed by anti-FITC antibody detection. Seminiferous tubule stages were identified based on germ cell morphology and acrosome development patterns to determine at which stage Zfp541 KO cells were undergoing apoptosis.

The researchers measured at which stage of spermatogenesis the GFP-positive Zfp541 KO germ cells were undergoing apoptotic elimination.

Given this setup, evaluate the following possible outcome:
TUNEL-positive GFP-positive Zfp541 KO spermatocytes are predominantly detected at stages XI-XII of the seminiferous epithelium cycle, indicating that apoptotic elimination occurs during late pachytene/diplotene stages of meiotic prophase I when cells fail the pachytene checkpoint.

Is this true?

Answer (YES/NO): NO